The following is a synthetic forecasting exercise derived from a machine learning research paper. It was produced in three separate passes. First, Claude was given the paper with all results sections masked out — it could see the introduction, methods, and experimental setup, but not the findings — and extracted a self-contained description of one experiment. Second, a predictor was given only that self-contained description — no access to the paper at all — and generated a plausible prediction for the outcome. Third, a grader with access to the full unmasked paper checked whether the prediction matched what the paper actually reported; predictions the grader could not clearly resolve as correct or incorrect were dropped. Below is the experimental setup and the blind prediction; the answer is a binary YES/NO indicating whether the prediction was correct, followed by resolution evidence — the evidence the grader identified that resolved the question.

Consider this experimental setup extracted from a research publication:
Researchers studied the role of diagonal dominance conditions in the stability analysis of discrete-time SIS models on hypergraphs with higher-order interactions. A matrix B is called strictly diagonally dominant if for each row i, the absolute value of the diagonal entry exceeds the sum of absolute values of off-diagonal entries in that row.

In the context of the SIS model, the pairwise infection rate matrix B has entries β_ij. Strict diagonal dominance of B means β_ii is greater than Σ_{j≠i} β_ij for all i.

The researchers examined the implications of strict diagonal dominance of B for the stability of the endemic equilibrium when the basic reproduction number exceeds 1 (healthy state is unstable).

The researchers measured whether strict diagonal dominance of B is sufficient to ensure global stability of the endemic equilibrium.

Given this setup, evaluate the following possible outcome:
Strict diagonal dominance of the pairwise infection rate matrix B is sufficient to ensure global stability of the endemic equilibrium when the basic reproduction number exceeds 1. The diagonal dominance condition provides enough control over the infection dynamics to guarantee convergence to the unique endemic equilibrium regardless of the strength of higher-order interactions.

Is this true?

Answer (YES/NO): NO